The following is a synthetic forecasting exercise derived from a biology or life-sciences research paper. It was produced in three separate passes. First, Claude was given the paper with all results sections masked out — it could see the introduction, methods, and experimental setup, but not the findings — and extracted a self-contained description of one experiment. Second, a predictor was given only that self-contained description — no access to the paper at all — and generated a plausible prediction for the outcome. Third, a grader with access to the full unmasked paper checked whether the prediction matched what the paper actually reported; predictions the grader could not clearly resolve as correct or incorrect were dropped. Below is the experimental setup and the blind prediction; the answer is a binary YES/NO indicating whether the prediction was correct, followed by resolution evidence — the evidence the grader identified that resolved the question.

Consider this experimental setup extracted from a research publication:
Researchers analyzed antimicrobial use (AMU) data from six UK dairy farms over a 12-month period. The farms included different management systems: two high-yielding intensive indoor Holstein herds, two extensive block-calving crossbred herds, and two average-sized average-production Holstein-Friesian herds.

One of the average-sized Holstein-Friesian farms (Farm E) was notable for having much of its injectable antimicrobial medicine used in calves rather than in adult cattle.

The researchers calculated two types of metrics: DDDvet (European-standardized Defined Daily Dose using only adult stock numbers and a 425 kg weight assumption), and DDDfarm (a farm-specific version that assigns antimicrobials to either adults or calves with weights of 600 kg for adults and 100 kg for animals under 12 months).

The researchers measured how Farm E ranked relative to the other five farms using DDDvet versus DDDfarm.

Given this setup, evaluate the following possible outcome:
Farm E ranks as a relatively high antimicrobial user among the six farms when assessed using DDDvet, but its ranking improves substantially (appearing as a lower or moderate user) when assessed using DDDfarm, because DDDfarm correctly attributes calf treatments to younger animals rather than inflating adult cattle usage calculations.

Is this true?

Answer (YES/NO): NO